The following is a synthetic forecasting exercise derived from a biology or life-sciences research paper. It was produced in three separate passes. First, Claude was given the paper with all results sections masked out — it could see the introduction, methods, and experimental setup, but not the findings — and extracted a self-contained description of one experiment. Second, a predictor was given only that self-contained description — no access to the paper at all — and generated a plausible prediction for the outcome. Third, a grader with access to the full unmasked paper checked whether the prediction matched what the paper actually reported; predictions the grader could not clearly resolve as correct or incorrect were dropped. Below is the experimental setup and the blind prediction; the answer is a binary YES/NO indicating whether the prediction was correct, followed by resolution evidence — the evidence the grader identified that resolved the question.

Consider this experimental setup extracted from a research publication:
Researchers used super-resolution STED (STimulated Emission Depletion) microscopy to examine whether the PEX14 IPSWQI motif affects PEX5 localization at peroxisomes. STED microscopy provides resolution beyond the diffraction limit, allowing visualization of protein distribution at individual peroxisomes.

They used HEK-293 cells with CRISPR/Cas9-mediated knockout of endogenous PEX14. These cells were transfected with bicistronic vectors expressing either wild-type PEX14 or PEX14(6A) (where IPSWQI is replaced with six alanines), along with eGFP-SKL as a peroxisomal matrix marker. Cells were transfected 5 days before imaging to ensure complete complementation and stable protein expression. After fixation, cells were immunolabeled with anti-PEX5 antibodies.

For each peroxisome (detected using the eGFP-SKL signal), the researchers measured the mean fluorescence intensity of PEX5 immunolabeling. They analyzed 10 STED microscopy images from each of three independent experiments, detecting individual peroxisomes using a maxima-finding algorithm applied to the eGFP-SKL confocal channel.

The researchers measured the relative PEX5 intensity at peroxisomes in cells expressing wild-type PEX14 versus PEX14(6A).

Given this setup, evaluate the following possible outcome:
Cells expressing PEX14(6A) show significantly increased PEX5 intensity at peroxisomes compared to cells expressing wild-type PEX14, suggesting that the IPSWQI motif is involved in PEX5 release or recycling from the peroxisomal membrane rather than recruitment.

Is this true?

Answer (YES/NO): NO